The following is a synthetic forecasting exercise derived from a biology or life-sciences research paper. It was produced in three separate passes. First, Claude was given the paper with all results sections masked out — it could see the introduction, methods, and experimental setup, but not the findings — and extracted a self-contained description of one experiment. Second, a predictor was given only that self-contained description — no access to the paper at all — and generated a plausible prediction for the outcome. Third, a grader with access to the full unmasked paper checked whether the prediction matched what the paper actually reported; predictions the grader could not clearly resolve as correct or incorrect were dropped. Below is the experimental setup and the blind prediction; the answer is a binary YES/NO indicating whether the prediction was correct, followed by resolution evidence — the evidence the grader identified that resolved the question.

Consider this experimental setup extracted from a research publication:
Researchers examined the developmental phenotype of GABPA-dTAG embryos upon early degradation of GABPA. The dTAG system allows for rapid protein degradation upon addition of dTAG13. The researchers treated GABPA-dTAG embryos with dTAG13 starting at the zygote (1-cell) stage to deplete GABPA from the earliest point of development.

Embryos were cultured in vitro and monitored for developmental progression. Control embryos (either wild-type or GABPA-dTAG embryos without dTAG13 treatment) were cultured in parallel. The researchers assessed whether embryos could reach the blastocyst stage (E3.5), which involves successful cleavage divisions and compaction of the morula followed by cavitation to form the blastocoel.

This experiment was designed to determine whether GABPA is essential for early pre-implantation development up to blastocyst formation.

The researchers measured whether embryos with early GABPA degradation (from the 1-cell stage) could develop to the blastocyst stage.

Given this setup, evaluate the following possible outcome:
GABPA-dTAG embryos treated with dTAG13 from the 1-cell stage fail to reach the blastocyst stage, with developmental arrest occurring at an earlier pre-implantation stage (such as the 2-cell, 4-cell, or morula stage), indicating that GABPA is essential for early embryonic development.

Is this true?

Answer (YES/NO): YES